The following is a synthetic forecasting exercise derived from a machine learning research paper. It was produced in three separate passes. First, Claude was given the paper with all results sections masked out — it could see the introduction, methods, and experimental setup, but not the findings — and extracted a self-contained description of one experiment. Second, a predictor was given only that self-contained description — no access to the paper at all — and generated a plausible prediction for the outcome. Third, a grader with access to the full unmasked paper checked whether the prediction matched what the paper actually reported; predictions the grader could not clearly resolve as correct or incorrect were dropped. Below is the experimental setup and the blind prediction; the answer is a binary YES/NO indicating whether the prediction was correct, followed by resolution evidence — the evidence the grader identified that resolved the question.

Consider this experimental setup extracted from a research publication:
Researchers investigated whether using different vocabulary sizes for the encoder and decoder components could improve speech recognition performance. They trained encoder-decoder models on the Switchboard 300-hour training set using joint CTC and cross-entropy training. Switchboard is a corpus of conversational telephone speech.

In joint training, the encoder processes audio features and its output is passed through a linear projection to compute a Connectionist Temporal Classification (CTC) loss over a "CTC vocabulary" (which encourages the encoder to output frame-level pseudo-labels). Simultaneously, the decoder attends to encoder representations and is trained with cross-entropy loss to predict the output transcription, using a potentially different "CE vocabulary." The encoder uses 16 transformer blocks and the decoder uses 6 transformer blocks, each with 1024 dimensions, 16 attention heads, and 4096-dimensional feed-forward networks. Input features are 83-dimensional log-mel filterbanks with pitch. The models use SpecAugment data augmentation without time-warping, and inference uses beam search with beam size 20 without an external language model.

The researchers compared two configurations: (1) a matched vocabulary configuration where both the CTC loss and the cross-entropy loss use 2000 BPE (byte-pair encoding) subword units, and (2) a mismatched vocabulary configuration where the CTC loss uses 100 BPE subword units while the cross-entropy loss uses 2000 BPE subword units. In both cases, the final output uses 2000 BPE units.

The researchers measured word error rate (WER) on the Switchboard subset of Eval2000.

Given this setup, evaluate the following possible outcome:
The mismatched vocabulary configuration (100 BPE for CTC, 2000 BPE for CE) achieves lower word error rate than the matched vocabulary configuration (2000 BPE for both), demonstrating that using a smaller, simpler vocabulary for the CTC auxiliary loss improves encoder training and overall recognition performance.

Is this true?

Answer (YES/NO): YES